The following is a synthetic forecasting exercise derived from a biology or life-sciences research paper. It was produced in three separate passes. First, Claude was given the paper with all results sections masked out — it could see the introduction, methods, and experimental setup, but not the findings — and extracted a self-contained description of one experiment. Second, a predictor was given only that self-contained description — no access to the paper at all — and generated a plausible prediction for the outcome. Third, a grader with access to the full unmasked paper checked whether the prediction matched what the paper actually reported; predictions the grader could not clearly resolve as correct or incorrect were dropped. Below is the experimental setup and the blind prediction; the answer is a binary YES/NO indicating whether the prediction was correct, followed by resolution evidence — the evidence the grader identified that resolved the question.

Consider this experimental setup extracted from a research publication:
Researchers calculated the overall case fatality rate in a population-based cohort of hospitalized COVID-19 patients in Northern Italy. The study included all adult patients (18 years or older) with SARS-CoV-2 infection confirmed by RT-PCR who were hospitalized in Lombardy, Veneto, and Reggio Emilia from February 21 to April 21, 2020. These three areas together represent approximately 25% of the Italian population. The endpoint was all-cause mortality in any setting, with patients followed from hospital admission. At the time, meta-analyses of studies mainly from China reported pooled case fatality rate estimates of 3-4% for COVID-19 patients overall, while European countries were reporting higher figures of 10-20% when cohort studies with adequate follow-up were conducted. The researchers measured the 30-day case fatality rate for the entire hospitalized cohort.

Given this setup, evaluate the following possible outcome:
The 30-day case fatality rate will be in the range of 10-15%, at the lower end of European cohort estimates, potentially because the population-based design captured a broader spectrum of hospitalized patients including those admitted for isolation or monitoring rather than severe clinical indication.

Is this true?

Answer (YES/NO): NO